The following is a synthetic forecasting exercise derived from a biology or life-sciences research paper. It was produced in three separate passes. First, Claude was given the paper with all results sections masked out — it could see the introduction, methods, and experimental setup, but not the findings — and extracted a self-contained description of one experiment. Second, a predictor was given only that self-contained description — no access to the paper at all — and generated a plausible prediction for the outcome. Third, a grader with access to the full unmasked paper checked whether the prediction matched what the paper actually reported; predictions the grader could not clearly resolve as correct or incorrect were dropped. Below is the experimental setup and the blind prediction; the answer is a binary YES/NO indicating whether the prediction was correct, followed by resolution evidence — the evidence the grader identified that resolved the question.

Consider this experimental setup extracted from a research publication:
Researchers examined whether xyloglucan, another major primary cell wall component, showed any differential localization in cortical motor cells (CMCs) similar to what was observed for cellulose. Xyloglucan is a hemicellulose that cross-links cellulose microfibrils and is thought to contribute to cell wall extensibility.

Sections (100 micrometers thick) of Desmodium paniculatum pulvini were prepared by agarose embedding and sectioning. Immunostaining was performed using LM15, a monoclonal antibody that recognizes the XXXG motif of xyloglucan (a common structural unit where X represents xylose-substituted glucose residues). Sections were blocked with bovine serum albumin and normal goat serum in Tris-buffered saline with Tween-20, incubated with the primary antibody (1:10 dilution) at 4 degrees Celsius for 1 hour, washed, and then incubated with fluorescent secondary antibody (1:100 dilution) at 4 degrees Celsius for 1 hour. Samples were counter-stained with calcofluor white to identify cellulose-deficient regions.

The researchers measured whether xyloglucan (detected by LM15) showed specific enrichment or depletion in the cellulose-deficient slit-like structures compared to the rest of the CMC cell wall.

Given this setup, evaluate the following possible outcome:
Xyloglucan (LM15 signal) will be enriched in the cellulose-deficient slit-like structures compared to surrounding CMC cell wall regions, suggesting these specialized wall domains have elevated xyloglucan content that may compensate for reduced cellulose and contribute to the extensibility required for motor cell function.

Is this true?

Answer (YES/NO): NO